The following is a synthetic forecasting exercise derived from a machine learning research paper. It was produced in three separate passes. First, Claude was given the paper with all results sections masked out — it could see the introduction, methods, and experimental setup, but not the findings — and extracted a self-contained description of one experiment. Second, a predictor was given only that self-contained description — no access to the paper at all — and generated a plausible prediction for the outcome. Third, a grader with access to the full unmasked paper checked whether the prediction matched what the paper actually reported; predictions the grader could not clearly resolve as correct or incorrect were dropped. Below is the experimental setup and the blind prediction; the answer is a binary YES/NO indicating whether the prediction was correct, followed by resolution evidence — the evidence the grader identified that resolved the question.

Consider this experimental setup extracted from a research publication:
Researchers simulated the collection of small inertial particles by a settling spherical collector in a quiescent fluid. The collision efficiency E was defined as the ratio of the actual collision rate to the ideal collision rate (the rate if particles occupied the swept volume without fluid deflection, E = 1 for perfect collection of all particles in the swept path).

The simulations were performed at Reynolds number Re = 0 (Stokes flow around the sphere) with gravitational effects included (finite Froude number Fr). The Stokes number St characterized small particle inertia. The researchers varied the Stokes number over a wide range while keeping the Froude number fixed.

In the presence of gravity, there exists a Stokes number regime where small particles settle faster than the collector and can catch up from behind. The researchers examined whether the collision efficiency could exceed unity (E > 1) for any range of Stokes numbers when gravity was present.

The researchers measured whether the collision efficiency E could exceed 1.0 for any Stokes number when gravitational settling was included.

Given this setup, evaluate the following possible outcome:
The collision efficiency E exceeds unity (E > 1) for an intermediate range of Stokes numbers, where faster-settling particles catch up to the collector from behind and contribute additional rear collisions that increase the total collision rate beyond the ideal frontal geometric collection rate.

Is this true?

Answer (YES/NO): NO